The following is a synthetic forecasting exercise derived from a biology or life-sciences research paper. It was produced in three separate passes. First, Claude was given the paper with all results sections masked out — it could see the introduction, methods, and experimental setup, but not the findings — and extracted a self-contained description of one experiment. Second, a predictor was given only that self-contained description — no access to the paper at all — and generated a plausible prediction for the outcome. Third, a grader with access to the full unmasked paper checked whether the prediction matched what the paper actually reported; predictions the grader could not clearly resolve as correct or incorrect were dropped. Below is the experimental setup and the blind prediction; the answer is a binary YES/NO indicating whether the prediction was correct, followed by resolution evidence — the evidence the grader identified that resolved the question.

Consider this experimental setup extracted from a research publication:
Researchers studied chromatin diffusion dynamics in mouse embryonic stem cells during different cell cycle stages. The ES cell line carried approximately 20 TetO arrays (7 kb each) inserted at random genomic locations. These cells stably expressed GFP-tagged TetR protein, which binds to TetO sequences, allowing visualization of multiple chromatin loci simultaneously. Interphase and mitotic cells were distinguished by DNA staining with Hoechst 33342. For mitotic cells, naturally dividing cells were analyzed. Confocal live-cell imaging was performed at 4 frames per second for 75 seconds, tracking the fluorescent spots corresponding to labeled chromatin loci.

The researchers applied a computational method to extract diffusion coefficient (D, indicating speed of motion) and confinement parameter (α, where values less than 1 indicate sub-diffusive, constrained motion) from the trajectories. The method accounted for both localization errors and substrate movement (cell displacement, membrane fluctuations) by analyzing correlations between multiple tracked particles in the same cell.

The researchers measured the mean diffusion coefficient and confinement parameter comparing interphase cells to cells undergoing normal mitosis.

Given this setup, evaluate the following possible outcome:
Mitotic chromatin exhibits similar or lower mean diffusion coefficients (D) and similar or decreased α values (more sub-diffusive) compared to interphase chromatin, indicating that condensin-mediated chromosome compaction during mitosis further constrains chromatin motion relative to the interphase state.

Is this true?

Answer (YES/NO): NO